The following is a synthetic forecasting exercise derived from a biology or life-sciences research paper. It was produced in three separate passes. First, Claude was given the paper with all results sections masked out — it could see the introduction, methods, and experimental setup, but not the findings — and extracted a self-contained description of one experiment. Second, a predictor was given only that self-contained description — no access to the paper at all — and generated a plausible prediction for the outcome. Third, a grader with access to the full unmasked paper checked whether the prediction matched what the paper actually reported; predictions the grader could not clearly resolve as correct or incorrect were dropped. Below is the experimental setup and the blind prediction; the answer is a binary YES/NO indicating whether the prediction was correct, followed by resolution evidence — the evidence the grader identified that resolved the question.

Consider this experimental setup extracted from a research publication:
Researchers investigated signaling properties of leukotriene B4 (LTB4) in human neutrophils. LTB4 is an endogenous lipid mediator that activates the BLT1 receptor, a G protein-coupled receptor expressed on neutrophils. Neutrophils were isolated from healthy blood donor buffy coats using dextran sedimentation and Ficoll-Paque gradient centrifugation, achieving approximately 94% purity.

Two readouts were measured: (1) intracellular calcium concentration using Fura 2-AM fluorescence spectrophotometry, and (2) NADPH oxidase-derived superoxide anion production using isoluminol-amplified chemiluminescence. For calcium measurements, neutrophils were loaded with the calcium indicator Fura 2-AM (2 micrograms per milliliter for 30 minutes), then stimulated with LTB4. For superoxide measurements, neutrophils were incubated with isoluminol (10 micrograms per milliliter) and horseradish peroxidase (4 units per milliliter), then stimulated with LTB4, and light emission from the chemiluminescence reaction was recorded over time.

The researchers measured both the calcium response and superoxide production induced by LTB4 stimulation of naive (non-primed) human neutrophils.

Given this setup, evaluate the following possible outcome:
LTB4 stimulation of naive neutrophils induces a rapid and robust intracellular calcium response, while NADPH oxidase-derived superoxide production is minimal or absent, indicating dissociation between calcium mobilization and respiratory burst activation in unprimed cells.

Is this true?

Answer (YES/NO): YES